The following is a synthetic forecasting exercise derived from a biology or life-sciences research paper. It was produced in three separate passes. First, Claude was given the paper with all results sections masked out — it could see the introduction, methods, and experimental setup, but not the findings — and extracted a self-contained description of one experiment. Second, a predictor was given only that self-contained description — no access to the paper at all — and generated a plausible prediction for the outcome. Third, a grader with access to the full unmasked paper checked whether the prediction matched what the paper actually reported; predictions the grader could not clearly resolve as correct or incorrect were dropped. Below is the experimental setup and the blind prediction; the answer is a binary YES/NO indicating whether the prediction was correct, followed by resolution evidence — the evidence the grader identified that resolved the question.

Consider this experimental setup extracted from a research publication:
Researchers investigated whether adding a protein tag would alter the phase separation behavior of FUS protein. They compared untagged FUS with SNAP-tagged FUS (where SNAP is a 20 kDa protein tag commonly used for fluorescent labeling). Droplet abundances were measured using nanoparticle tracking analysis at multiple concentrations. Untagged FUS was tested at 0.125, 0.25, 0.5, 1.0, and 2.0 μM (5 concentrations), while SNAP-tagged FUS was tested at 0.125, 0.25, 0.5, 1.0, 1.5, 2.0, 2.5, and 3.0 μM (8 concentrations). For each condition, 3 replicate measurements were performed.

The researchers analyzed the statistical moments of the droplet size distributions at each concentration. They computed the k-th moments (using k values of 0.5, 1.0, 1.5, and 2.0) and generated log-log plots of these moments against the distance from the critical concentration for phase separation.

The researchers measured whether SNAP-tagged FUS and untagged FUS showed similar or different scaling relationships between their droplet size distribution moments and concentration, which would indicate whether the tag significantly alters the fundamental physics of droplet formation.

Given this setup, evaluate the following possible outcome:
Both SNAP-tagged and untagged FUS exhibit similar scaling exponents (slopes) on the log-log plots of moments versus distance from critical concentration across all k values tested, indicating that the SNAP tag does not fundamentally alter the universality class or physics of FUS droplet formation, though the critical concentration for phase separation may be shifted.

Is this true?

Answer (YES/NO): YES